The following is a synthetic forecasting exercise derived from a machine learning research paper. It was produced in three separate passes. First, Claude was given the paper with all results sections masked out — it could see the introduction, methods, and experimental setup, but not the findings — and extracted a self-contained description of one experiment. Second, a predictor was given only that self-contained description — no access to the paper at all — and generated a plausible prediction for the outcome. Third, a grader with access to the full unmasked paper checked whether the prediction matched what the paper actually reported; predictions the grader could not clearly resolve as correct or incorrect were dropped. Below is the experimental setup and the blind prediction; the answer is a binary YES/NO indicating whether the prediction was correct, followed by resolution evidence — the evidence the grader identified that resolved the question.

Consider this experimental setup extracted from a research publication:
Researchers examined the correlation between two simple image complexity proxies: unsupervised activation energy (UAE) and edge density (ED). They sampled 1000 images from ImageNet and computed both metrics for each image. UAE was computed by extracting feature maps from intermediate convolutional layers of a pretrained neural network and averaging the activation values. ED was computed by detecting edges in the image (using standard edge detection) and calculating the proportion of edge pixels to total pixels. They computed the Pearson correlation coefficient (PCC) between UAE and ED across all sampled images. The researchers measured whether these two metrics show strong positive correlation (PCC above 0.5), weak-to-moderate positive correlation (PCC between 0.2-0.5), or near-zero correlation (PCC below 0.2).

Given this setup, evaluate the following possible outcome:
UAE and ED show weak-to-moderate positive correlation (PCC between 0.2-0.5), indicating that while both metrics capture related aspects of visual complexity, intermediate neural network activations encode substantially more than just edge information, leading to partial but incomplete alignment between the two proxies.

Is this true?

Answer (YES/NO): YES